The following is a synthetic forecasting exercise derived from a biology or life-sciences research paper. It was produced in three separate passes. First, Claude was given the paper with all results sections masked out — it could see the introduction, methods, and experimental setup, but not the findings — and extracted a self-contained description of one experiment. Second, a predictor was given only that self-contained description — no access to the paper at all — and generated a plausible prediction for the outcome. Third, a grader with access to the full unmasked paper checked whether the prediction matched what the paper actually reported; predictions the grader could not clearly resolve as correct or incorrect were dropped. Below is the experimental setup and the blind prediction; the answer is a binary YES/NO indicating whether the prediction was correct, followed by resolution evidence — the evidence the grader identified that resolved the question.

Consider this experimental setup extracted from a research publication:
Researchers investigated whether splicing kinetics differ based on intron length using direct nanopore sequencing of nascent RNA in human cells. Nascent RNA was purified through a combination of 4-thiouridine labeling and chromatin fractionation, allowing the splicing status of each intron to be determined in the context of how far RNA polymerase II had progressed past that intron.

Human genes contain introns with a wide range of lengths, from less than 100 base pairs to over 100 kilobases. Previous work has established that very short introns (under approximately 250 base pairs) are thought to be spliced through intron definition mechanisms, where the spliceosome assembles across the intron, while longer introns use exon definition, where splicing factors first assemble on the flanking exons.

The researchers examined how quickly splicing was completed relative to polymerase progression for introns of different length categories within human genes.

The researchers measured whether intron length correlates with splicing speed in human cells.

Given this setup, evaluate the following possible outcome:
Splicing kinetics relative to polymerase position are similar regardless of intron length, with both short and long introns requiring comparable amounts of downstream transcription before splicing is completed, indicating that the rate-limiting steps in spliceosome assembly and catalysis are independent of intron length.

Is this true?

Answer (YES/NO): YES